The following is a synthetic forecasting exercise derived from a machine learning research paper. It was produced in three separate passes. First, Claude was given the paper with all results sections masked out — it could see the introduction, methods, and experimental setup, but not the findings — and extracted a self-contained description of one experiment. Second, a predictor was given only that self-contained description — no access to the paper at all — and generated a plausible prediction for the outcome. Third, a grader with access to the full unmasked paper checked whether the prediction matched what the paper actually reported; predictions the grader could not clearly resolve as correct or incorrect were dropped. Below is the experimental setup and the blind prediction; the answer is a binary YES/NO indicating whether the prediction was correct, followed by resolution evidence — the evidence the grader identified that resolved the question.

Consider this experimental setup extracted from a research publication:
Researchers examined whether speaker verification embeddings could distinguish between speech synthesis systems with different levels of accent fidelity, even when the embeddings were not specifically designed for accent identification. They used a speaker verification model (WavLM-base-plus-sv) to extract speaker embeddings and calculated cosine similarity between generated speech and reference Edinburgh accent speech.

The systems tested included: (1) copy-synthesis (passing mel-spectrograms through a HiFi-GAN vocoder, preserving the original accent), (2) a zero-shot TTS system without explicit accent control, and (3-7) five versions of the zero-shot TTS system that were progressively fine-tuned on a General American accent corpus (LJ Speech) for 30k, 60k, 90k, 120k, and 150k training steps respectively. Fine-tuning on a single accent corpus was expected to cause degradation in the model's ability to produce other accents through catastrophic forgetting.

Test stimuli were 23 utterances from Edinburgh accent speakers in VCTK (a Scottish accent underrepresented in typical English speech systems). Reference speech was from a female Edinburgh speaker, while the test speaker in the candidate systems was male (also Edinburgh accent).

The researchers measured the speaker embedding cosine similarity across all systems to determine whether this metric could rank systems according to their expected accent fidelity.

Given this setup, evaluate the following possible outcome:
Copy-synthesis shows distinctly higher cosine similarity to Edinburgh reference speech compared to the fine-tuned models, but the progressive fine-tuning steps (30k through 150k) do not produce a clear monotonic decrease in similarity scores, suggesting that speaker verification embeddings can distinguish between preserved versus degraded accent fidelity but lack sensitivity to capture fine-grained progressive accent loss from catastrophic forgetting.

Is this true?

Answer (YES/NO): NO